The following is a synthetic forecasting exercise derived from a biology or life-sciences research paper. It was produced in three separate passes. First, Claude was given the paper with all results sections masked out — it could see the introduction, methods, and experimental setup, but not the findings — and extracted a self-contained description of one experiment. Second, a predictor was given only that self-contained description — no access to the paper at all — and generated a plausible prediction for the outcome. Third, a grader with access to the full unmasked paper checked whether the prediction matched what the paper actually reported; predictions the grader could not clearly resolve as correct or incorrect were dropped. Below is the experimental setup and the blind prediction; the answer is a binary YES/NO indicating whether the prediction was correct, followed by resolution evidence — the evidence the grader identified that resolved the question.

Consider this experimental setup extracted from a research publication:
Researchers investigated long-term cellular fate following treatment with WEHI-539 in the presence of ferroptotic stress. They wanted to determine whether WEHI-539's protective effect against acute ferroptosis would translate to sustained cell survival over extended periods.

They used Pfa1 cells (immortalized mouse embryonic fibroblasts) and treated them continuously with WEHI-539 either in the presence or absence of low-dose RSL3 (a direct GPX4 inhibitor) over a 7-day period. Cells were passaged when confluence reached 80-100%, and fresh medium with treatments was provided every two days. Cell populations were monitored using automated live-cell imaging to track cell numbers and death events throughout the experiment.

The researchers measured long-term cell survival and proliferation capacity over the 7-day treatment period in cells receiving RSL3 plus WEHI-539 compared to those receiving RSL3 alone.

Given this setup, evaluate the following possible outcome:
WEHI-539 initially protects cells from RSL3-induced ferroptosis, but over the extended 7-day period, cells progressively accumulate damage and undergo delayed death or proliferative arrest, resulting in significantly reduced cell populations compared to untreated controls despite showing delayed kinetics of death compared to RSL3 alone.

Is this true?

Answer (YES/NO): NO